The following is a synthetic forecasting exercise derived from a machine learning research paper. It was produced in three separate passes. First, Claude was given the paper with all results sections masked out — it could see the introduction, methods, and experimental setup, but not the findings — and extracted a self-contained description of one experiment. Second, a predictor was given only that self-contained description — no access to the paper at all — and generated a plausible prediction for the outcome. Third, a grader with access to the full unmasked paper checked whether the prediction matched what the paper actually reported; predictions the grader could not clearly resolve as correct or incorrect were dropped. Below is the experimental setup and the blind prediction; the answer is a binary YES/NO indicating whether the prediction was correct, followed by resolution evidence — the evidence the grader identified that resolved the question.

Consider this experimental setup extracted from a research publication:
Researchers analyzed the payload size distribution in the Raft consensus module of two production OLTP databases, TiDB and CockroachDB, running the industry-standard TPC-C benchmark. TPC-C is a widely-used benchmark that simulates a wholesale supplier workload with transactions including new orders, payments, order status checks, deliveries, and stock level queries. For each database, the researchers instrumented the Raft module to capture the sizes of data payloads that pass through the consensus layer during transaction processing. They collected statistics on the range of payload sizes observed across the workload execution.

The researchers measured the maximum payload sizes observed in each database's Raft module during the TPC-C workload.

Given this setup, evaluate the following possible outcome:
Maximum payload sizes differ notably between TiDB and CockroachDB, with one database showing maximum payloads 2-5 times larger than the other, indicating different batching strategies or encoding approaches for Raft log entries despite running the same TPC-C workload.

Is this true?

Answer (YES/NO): NO